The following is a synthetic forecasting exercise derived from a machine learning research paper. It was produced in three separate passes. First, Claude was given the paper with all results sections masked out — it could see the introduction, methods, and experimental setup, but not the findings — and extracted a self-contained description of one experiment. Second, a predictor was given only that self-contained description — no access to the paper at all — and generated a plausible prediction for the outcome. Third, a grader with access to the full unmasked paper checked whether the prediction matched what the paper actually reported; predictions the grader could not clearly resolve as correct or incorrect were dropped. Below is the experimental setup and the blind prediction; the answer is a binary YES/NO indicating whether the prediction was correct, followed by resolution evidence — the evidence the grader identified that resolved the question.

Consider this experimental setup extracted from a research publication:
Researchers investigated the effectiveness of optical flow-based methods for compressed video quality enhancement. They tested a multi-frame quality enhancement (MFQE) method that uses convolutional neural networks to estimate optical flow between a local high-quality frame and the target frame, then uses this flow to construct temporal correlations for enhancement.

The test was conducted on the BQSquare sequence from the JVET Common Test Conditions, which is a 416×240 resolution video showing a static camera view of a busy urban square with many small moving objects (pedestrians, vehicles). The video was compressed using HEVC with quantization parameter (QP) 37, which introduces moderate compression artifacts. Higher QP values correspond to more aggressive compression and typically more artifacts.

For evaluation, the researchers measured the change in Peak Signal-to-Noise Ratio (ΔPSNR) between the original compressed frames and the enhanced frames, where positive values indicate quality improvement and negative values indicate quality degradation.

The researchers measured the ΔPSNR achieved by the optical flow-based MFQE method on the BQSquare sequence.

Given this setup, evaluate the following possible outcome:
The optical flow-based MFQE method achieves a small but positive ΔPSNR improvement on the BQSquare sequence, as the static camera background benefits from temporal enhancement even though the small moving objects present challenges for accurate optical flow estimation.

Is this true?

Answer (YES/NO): NO